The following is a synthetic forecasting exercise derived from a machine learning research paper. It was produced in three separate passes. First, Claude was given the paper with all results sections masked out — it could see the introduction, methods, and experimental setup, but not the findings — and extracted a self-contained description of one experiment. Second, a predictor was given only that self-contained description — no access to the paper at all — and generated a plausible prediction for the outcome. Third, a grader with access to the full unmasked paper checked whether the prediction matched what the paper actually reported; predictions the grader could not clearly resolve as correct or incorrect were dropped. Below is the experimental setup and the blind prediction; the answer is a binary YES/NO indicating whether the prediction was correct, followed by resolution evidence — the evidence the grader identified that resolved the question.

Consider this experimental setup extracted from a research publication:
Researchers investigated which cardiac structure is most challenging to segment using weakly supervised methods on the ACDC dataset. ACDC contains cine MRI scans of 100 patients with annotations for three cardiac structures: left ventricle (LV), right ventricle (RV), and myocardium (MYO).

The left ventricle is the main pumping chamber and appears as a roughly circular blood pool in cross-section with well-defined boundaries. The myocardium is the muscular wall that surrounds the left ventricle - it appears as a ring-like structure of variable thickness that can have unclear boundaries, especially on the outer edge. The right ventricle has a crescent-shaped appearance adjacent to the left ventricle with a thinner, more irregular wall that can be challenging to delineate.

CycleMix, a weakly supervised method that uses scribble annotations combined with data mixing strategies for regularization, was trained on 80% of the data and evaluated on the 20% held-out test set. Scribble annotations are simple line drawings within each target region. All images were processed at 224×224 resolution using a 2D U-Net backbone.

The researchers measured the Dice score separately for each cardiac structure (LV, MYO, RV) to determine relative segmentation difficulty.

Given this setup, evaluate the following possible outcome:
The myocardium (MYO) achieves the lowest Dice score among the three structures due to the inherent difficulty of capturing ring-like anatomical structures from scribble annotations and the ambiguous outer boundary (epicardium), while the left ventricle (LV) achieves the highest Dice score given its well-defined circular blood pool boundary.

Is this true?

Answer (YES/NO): YES